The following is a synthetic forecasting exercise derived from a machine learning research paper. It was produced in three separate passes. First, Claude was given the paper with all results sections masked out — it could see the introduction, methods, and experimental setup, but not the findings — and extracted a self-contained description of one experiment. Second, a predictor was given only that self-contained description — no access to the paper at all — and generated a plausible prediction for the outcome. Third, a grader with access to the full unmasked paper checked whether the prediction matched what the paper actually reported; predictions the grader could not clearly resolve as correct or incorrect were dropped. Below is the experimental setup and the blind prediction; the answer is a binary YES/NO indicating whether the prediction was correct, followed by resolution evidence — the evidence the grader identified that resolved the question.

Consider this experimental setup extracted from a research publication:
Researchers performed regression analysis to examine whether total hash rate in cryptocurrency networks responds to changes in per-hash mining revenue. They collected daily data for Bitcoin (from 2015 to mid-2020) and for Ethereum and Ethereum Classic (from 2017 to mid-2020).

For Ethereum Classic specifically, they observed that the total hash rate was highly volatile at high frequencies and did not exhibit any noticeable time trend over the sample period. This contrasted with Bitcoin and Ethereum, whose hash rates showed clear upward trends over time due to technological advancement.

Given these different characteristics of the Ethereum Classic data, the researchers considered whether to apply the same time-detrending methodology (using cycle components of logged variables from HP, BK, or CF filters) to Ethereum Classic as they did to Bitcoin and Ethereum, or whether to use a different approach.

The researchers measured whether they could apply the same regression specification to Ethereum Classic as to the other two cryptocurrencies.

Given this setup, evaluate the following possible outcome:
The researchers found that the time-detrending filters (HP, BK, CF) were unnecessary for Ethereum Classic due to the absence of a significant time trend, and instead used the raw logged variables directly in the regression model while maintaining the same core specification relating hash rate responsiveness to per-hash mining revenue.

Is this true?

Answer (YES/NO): NO